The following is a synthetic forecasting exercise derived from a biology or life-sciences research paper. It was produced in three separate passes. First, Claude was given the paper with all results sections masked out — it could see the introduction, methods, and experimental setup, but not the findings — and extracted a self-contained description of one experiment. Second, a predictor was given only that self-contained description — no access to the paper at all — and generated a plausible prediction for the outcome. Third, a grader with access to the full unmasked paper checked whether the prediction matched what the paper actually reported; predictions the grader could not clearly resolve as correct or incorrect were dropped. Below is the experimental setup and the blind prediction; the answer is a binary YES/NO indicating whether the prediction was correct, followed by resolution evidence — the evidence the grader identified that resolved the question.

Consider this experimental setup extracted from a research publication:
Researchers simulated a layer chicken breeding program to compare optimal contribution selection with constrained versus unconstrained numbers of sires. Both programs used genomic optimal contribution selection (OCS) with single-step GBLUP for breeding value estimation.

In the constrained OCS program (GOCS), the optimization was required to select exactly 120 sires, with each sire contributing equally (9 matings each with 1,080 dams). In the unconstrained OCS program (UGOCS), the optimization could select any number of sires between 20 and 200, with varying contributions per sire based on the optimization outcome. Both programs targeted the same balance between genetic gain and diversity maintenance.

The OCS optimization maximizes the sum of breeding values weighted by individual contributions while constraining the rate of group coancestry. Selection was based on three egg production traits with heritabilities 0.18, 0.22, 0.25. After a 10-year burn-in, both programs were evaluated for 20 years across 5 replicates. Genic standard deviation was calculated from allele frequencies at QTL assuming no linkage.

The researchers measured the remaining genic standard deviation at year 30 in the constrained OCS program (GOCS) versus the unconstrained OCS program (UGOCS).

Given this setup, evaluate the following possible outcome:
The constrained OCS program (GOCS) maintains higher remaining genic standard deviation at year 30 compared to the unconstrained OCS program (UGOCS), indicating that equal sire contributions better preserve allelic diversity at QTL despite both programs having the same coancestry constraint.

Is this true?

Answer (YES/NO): YES